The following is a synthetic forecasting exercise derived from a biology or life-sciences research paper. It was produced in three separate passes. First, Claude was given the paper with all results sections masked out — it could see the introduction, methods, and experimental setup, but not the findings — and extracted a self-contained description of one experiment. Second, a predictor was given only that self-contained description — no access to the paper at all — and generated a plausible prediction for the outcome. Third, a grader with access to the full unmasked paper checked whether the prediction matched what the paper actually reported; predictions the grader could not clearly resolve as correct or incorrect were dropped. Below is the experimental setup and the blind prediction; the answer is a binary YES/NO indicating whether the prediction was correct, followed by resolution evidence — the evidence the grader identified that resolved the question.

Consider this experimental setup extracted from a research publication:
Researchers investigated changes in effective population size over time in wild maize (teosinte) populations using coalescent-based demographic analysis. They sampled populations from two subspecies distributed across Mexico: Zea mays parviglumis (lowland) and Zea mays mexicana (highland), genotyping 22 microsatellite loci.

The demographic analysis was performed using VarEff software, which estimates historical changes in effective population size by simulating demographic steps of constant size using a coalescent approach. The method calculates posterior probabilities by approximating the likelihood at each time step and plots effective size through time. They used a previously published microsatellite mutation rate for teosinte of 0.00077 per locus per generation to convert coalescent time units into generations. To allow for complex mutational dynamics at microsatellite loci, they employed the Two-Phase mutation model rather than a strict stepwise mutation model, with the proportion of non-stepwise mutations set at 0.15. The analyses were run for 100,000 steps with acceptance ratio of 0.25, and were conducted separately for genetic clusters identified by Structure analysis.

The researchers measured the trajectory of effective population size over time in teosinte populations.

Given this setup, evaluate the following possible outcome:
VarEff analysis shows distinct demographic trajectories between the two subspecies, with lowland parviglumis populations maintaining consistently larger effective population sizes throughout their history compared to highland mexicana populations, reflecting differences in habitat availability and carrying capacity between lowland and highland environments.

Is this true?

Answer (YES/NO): NO